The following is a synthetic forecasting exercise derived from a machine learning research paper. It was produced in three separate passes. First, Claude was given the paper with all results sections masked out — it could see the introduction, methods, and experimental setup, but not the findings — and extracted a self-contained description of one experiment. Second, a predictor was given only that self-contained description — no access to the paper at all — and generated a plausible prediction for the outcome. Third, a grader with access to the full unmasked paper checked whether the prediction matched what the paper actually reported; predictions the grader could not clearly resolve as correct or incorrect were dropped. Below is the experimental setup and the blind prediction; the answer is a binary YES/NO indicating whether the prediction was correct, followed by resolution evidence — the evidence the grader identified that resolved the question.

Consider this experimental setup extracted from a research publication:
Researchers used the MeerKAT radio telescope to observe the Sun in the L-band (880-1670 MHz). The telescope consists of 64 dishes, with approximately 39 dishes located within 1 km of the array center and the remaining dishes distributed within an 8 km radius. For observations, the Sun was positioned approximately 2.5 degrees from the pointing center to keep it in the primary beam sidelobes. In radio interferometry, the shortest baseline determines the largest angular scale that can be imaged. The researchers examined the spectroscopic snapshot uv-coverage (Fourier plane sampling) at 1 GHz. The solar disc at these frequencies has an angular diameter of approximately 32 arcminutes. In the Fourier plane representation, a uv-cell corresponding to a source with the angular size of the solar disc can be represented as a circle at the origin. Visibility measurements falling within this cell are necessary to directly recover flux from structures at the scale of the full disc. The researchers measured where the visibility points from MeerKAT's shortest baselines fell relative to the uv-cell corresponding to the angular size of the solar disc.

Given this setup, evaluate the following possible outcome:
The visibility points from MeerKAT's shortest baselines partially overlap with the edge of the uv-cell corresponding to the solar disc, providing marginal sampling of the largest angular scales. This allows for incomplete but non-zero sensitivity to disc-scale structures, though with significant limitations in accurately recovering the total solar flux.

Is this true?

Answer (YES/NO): NO